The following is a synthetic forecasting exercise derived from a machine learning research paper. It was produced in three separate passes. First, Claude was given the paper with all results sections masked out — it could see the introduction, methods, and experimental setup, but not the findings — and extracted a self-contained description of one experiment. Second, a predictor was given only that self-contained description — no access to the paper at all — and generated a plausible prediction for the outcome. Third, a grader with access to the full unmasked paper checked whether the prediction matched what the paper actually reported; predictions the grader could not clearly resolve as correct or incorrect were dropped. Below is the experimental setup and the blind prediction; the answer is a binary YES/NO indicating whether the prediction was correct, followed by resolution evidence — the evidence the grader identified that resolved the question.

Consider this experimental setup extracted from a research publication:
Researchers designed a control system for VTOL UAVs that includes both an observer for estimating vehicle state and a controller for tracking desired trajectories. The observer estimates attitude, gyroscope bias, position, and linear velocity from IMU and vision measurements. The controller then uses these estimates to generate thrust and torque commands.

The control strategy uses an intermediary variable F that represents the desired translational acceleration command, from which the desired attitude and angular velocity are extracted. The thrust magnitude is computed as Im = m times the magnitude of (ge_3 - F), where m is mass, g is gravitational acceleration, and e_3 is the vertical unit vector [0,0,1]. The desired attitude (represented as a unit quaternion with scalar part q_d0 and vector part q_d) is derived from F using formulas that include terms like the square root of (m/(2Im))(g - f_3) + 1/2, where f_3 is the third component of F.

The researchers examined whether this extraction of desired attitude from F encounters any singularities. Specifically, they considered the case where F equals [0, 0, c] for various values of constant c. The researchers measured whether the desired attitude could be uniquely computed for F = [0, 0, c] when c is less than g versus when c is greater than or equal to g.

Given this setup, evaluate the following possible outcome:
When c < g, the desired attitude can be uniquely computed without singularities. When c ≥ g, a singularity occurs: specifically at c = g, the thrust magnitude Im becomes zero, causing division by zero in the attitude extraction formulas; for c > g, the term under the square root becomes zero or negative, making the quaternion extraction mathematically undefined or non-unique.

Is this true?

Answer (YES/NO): YES